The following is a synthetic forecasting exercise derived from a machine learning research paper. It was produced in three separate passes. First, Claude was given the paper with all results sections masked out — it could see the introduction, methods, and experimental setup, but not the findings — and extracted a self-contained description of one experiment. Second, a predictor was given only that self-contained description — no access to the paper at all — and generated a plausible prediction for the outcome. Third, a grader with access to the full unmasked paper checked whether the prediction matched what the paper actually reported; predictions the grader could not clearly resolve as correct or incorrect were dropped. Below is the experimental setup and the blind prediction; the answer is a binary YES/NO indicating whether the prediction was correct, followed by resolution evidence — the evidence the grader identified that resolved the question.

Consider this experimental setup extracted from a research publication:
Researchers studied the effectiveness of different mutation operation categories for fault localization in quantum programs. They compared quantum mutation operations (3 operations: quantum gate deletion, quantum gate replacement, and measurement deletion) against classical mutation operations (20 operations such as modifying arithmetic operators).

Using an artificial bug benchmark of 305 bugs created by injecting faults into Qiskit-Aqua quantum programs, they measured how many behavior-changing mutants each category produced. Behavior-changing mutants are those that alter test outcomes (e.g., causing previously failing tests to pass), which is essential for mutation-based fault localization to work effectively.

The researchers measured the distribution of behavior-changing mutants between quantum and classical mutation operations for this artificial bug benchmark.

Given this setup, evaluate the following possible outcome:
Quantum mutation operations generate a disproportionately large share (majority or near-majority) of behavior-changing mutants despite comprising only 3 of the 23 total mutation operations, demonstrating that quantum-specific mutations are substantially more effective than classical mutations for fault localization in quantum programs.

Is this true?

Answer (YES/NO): NO